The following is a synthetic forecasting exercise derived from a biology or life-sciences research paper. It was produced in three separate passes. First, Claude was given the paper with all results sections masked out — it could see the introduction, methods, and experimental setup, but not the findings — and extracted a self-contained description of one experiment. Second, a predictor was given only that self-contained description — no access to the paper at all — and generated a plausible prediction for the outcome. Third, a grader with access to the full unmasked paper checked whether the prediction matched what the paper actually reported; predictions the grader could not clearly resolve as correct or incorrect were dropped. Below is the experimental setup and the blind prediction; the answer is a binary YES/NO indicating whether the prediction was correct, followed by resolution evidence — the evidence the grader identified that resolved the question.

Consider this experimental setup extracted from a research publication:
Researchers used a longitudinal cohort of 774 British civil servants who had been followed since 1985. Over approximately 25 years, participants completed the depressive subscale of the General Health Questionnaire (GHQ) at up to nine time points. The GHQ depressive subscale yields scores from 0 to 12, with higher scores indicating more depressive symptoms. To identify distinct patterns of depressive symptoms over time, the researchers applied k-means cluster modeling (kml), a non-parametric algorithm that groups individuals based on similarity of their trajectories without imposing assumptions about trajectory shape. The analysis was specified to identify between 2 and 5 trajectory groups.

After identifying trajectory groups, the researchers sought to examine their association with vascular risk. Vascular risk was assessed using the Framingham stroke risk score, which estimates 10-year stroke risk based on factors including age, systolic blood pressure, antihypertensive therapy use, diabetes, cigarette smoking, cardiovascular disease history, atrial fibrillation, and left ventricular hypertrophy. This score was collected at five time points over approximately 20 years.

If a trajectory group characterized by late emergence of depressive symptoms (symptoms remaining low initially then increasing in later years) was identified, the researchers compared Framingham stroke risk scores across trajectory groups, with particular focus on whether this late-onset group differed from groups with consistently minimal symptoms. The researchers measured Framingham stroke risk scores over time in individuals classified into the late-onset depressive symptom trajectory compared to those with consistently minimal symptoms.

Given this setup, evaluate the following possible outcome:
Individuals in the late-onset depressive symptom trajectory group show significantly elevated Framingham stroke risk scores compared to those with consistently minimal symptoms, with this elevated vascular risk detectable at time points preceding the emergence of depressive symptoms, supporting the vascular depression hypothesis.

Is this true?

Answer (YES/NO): YES